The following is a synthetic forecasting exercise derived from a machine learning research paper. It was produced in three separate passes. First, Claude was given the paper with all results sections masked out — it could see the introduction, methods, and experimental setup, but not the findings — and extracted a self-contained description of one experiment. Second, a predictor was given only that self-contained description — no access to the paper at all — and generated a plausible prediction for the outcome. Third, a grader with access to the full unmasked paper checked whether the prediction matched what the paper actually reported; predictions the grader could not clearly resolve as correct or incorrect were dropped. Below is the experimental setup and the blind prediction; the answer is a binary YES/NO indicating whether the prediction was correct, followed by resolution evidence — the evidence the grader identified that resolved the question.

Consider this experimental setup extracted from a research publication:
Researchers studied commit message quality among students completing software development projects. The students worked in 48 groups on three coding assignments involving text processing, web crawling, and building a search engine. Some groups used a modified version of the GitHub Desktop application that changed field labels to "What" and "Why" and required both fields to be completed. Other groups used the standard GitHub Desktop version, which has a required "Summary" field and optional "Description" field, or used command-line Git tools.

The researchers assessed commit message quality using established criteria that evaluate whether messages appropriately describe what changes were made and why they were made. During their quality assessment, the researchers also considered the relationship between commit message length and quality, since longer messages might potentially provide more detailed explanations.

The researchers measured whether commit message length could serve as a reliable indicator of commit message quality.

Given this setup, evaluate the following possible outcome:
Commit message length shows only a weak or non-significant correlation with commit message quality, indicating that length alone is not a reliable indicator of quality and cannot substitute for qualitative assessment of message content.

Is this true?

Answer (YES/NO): NO